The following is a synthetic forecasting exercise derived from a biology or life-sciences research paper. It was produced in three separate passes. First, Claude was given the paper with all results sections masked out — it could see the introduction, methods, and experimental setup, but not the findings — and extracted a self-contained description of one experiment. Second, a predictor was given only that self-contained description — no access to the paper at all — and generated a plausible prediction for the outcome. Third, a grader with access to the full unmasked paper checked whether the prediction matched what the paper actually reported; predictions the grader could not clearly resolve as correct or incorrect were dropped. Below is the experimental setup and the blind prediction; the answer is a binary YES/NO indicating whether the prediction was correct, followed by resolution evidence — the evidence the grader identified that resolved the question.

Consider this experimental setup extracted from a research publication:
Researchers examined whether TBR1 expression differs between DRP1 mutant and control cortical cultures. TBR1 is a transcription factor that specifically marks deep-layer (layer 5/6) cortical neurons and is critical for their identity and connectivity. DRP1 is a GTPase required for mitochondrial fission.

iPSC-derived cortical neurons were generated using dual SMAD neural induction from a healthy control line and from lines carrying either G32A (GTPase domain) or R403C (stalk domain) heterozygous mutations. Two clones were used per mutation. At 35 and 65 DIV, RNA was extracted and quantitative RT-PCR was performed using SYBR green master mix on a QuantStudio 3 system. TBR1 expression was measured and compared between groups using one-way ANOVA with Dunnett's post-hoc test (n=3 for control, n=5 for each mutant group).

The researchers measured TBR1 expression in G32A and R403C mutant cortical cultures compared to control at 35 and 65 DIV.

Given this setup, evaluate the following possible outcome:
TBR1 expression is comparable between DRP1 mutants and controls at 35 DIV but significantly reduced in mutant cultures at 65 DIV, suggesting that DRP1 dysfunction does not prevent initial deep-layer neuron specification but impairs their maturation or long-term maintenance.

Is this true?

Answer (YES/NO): NO